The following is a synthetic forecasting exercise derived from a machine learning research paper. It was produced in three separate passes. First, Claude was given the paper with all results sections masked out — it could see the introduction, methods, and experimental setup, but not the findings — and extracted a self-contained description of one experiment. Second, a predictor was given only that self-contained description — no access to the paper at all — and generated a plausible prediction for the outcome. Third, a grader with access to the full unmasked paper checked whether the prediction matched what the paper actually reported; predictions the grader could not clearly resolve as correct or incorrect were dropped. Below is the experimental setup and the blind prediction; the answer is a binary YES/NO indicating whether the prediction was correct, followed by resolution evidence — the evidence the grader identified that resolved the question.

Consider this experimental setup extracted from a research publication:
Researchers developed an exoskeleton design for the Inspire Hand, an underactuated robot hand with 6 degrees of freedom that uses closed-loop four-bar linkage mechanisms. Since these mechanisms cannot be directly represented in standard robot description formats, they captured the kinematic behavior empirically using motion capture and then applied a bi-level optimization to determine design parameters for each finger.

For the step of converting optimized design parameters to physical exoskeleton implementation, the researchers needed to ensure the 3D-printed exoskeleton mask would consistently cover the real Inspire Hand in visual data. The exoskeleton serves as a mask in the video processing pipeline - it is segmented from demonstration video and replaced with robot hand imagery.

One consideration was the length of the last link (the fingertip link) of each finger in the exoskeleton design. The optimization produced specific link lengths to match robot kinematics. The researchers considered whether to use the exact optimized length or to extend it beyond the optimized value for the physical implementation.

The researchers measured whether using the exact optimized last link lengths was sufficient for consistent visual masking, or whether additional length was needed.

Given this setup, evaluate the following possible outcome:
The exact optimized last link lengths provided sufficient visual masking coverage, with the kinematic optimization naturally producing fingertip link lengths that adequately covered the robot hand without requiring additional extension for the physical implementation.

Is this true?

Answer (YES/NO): NO